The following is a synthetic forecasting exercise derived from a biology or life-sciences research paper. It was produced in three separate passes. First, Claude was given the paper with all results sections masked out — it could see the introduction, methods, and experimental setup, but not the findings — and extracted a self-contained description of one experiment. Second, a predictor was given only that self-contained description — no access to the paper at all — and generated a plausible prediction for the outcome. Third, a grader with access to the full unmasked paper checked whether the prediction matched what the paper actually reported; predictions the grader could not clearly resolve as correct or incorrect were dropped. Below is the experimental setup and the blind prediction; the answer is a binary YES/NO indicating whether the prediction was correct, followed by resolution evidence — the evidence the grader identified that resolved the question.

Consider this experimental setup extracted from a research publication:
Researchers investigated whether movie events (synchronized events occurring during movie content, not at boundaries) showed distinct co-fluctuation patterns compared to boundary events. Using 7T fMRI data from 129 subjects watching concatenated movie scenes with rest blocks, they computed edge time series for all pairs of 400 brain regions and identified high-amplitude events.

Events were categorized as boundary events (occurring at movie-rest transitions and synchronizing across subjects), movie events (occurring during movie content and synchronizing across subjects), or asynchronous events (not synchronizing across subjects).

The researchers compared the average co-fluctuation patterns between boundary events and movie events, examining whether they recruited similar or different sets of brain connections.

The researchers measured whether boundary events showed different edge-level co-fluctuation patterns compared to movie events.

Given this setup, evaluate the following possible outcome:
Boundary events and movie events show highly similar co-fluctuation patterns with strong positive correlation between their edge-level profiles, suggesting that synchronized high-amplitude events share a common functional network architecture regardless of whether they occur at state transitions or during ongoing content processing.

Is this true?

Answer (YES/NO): NO